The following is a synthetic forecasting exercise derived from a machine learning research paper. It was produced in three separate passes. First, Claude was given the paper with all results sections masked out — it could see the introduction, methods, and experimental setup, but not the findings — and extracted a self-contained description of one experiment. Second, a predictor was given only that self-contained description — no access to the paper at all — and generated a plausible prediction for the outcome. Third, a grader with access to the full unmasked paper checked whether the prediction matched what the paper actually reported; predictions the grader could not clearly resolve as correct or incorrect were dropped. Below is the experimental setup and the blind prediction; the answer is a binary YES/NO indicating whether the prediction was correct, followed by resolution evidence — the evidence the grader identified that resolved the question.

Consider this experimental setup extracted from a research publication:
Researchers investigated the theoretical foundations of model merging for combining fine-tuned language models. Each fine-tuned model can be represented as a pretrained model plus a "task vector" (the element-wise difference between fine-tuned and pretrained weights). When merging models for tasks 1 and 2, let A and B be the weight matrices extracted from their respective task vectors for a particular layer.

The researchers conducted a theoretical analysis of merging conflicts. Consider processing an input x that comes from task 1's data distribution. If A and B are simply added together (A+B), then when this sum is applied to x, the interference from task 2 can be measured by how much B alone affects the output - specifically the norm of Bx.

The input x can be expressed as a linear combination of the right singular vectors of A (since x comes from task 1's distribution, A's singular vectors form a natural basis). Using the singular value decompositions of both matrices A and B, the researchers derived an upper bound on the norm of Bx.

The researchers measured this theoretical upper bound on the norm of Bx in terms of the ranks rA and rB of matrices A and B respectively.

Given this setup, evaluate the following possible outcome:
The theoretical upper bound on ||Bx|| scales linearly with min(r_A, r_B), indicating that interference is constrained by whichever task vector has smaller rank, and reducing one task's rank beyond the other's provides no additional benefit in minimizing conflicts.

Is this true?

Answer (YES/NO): NO